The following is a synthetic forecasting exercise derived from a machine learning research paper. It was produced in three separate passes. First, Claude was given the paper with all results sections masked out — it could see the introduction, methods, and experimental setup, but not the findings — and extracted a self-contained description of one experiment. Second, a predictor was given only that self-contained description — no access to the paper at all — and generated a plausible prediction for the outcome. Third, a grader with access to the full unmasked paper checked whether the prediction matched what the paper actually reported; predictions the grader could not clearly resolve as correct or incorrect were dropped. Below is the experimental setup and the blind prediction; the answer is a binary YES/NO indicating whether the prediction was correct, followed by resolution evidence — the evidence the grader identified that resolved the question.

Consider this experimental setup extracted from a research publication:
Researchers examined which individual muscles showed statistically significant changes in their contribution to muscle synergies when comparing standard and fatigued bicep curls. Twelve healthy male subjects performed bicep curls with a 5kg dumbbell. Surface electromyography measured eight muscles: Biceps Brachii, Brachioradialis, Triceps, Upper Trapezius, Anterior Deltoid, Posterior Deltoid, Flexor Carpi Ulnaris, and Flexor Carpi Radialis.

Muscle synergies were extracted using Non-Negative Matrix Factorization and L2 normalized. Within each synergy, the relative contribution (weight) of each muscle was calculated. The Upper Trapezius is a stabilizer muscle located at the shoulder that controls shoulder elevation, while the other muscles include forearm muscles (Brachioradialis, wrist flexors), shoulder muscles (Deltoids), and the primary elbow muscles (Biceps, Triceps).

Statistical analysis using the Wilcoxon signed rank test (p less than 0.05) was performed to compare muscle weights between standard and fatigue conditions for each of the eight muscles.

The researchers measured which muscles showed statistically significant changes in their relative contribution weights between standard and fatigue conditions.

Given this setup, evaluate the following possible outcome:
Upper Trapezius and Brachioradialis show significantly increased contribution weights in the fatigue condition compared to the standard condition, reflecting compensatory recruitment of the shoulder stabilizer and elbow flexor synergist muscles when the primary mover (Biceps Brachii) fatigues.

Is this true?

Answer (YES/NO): NO